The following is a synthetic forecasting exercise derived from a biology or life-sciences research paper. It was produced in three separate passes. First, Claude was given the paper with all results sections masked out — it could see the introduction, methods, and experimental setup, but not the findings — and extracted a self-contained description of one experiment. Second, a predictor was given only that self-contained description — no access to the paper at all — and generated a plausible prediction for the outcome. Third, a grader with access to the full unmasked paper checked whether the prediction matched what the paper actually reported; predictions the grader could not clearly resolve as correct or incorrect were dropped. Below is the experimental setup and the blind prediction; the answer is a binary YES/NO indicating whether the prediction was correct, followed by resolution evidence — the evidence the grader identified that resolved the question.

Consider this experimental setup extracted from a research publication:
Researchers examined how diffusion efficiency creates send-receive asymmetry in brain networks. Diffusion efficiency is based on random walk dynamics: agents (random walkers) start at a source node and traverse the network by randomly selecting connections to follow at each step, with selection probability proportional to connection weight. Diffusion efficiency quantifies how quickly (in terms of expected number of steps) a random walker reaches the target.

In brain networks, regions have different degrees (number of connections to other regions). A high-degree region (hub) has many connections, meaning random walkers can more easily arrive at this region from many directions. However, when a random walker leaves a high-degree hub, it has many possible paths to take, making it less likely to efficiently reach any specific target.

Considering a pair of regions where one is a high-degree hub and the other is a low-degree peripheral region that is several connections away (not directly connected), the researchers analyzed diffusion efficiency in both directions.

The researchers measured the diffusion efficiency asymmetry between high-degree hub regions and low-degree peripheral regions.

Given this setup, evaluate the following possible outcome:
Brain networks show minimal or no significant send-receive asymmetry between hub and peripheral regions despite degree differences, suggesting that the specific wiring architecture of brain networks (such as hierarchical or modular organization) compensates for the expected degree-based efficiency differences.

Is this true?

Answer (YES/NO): NO